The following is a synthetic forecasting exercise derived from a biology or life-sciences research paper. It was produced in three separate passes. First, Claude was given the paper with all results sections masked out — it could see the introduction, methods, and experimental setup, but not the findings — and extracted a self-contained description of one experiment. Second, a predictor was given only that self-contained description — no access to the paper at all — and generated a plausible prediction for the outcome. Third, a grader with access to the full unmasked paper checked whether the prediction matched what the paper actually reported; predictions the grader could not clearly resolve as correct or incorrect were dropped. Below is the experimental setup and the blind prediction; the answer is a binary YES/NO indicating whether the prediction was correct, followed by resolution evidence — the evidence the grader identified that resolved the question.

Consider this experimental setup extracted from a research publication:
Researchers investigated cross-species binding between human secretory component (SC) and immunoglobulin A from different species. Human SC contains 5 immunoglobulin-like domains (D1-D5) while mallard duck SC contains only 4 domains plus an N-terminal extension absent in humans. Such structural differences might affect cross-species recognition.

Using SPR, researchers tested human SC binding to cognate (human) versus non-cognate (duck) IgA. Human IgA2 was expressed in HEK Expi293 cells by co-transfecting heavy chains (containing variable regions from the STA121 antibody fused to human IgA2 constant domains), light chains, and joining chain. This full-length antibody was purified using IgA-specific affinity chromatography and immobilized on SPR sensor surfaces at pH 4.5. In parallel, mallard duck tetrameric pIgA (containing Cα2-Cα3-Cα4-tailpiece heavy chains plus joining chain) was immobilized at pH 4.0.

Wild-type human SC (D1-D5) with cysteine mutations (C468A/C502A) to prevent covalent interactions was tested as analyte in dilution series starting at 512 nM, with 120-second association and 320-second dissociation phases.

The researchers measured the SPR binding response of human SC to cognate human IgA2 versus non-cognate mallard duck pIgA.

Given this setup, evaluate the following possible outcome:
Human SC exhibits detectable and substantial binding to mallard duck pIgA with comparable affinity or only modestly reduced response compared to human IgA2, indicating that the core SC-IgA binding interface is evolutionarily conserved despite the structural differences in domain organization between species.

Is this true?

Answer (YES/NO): NO